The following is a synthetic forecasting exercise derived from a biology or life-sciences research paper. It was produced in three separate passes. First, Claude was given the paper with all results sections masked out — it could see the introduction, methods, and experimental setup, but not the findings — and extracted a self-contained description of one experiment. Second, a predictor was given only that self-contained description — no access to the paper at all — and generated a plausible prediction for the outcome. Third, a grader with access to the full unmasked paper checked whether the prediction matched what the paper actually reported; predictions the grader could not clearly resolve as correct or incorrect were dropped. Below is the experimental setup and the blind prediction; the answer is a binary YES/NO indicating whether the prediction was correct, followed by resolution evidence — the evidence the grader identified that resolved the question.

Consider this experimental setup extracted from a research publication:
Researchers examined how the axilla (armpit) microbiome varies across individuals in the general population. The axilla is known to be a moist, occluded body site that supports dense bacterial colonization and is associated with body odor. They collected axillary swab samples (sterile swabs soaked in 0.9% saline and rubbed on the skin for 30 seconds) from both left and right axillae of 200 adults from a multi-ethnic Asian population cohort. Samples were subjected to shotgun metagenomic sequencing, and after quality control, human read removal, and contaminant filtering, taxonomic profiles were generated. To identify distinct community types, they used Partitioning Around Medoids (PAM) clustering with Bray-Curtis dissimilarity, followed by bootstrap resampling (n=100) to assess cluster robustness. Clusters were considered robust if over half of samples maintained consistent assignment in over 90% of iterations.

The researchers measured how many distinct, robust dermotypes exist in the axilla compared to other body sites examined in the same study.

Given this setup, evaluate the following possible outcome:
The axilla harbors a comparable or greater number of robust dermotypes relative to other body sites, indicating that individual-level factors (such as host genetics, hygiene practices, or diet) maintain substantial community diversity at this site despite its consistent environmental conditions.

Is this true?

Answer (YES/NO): YES